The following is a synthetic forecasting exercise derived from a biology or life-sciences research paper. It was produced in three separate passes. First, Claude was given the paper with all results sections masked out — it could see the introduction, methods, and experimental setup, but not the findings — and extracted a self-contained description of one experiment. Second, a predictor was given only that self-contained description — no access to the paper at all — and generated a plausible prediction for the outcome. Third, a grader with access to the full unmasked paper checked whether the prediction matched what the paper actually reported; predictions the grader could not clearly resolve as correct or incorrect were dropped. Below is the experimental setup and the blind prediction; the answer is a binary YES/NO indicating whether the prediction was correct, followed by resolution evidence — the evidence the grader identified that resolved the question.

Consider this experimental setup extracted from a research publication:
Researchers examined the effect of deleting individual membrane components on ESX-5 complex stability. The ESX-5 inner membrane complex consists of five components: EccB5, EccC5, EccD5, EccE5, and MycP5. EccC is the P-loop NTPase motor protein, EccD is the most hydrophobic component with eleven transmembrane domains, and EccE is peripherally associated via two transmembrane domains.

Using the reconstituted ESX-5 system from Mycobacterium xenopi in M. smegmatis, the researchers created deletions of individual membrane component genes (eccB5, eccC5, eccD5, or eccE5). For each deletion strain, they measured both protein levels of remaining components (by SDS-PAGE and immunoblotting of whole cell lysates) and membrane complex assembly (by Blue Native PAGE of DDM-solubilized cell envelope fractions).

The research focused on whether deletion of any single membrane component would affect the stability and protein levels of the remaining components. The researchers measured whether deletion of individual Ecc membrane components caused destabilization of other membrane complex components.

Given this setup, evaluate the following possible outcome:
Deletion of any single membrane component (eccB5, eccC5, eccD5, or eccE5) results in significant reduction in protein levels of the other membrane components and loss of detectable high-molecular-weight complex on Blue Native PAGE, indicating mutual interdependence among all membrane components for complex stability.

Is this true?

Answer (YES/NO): NO